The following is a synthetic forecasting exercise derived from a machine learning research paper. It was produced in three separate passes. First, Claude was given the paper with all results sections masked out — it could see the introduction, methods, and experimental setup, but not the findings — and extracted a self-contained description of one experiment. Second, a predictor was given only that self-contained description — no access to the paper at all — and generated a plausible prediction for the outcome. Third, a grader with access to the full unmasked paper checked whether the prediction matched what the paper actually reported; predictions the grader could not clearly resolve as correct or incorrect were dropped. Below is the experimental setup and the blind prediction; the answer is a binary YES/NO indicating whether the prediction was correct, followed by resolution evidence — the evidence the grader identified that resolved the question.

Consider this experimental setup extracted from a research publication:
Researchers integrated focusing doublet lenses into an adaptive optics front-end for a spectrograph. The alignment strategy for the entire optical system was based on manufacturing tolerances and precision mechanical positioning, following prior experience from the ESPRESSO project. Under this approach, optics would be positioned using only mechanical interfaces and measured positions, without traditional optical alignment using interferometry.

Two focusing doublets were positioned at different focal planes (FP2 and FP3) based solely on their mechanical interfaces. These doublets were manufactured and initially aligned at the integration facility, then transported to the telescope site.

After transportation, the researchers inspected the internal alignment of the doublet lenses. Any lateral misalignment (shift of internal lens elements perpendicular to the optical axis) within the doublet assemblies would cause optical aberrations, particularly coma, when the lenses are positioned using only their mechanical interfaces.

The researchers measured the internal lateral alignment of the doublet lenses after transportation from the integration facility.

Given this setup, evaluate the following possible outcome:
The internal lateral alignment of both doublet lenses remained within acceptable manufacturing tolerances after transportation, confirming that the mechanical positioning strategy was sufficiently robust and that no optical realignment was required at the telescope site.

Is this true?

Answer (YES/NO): NO